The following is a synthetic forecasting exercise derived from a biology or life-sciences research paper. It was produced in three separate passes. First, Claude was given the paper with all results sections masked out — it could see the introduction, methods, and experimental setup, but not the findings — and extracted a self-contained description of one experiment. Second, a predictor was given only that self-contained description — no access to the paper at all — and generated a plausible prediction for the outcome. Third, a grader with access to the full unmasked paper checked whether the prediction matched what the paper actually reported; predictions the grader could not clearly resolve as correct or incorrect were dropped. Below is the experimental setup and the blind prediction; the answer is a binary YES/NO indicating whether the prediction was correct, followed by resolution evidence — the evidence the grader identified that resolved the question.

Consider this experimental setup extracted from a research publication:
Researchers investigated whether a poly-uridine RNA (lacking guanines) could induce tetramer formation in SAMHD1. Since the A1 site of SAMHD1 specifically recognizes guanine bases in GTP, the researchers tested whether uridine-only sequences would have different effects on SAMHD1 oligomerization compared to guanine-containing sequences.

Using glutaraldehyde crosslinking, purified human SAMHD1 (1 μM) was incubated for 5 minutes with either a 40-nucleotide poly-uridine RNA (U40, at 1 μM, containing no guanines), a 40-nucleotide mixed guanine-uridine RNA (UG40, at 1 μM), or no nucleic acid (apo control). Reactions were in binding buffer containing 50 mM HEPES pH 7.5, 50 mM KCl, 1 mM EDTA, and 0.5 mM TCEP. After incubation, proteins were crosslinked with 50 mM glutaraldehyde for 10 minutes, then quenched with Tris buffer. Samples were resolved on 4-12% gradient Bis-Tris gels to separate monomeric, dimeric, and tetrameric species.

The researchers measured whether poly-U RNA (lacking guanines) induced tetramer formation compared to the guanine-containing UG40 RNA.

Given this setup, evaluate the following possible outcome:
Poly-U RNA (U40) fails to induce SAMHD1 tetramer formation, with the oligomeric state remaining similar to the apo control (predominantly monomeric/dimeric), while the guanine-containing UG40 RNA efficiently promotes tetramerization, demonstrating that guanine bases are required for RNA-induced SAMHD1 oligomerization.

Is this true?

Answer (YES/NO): YES